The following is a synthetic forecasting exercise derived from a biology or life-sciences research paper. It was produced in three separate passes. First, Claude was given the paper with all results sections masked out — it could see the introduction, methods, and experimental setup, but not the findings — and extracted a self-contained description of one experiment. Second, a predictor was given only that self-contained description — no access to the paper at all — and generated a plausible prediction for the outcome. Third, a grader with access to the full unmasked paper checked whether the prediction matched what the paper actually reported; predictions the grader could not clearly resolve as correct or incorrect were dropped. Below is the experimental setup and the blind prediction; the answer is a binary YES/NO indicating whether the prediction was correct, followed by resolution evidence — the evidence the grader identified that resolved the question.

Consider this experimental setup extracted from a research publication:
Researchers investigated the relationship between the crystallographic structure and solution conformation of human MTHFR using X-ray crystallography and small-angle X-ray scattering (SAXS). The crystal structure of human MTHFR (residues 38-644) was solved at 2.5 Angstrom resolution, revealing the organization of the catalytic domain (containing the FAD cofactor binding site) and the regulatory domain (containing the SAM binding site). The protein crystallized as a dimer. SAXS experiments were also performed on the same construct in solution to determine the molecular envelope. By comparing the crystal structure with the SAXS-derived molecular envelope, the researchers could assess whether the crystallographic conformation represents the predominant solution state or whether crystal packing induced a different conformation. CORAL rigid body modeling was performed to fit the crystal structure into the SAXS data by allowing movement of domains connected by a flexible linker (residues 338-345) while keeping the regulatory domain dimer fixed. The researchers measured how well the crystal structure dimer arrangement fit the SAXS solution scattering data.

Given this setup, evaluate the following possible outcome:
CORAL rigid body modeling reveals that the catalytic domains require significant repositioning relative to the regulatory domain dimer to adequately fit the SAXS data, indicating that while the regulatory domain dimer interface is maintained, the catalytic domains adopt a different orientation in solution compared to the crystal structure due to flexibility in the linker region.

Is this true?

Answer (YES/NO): YES